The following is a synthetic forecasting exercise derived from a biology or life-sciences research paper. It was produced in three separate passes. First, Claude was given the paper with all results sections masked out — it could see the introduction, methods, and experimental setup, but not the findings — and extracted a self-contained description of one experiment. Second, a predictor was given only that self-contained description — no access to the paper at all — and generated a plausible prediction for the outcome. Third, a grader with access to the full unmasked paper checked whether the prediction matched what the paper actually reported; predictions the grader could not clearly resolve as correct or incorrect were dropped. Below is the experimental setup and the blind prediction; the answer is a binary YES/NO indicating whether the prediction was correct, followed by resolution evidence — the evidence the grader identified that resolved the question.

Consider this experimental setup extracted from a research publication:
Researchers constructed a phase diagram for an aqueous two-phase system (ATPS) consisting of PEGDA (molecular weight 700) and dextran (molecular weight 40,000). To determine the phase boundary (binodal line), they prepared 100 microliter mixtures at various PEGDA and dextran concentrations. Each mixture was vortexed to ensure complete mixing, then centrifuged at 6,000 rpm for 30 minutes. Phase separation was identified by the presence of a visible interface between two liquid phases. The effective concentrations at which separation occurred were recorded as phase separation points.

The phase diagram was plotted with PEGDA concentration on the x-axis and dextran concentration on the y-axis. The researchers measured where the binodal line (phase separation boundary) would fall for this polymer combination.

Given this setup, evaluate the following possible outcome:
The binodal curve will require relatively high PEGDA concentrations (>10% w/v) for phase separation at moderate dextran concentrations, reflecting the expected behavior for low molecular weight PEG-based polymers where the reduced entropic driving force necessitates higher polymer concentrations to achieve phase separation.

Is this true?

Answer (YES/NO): YES